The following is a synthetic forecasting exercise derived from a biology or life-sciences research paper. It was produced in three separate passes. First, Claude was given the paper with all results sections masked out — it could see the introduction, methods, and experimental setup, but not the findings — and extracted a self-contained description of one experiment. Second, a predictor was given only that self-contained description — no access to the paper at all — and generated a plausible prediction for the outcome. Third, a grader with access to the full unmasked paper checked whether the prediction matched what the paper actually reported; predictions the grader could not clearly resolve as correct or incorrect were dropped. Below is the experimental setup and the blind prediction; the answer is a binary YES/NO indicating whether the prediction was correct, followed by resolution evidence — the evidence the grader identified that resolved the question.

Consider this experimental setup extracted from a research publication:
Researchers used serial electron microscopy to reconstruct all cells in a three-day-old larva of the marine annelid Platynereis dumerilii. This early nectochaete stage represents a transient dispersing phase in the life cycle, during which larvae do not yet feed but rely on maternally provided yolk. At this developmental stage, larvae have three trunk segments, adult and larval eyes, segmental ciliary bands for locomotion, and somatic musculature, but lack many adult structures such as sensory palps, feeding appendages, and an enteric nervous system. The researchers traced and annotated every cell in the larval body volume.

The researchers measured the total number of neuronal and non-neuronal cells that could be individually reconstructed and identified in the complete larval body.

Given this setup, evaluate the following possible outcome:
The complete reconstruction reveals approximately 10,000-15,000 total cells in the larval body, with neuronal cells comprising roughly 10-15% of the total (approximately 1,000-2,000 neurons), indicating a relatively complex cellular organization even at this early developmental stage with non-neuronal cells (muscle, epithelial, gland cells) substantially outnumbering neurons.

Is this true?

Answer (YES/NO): NO